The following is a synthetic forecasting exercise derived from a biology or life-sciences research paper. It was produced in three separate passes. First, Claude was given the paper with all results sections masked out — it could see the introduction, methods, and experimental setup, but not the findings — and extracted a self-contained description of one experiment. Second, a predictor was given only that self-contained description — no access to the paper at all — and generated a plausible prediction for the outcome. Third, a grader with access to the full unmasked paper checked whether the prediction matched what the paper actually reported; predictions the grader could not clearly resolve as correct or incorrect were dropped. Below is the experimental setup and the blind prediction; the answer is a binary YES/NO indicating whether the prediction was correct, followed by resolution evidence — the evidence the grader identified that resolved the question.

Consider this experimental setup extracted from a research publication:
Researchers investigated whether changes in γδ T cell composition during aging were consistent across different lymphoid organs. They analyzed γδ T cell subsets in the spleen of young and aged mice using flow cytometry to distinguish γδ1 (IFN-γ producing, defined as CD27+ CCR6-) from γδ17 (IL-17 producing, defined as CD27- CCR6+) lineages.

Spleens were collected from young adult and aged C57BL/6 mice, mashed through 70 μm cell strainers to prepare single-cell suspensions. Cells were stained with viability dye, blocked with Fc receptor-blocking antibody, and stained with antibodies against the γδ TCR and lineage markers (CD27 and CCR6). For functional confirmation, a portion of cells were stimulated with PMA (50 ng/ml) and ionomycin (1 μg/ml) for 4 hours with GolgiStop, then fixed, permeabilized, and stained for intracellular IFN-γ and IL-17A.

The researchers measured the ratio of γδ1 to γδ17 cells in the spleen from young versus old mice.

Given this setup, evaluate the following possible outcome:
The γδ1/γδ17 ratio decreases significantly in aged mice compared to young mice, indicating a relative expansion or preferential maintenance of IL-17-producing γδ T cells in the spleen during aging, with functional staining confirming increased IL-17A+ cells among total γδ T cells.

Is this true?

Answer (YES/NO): YES